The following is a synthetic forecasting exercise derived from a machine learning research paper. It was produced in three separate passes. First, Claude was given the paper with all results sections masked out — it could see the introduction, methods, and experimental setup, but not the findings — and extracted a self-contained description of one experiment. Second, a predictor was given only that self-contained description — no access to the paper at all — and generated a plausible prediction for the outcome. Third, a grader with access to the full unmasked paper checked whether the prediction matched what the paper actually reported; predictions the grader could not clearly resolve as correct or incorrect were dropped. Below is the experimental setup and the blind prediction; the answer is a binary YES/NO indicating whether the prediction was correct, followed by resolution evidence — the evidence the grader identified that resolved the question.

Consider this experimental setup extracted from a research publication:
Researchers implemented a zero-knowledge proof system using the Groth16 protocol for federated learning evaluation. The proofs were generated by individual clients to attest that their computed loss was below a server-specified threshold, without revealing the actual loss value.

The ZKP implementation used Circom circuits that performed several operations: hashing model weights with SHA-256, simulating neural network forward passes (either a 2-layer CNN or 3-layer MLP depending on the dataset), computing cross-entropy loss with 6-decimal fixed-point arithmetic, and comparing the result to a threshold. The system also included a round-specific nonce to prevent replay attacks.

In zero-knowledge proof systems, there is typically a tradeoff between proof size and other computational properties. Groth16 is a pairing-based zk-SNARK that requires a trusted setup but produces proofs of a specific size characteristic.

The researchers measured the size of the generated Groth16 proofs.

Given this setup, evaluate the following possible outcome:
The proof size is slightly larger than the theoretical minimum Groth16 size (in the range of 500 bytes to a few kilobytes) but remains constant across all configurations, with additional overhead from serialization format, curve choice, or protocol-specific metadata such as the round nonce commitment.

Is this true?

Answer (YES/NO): NO